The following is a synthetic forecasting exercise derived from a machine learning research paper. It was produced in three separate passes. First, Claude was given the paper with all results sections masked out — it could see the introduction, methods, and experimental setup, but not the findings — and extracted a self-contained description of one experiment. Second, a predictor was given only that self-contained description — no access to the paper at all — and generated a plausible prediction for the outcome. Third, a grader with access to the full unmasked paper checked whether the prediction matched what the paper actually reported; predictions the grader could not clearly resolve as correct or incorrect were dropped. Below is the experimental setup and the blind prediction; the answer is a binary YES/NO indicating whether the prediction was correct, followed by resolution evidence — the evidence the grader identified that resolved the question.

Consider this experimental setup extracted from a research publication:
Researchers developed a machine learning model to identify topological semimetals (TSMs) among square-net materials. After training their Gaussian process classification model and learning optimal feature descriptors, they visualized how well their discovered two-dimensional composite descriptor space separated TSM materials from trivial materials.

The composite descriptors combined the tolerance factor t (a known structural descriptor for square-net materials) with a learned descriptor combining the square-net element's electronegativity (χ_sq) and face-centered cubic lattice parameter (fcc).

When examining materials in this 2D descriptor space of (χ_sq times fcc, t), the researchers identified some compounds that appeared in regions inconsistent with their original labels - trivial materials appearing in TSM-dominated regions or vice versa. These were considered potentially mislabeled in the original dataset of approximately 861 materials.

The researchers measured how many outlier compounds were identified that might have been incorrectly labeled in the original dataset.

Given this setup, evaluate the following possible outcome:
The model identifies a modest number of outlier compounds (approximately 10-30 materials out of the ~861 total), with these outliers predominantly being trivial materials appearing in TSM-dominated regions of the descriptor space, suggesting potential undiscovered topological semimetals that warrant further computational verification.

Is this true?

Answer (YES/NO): NO